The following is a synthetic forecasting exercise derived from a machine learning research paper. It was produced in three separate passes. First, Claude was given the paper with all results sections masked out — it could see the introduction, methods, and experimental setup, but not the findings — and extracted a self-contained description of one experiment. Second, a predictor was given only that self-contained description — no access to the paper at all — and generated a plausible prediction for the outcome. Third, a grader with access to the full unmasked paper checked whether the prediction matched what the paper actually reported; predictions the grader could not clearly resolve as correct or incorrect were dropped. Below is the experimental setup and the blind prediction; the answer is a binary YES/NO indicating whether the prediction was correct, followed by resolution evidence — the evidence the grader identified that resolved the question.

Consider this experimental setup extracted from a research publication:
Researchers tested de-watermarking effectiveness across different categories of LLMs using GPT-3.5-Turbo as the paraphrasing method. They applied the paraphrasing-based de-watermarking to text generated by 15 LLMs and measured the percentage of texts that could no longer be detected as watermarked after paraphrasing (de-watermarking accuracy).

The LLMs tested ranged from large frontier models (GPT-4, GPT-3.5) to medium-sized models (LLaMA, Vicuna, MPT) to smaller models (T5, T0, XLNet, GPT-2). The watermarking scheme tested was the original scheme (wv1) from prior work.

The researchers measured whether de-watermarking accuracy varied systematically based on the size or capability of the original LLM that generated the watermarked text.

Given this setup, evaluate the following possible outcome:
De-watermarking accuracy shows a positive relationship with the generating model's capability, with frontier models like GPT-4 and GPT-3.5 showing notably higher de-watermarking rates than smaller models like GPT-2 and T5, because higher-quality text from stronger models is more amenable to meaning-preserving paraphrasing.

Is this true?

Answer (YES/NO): NO